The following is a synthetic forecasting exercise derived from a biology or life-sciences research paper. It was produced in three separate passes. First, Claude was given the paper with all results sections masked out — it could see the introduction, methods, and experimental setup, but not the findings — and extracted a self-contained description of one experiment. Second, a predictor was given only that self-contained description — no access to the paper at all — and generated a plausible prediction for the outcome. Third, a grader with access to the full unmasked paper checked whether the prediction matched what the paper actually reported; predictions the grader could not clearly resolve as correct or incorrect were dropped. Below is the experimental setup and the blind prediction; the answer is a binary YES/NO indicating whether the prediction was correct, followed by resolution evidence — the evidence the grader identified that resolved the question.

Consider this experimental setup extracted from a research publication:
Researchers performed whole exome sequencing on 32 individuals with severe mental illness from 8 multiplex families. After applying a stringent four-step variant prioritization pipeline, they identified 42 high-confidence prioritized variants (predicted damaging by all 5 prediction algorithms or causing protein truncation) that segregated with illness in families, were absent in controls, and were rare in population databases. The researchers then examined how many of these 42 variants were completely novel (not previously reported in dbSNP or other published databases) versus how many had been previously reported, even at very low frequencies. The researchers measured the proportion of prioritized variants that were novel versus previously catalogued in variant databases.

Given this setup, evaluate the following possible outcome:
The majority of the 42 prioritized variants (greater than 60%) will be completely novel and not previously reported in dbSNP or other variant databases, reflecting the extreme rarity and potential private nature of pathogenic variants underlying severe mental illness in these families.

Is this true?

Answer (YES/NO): NO